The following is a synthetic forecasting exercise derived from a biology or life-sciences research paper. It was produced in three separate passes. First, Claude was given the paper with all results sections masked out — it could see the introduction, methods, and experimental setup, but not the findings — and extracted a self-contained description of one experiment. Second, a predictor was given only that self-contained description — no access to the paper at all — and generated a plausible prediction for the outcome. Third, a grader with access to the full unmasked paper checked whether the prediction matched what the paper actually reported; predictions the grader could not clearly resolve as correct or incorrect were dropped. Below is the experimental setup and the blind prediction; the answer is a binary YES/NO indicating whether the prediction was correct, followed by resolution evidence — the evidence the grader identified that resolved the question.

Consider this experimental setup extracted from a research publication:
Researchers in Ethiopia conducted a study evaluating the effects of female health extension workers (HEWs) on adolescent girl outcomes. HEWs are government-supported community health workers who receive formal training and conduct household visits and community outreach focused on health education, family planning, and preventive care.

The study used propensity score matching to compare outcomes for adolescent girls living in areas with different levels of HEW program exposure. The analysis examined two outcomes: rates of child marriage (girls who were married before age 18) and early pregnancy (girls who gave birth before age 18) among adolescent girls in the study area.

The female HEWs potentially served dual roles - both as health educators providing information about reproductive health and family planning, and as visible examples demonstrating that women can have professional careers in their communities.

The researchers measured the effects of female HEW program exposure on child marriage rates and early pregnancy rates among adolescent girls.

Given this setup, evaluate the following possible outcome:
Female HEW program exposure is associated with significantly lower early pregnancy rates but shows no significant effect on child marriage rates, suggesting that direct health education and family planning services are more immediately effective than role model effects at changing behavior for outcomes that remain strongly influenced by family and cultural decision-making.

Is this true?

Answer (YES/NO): NO